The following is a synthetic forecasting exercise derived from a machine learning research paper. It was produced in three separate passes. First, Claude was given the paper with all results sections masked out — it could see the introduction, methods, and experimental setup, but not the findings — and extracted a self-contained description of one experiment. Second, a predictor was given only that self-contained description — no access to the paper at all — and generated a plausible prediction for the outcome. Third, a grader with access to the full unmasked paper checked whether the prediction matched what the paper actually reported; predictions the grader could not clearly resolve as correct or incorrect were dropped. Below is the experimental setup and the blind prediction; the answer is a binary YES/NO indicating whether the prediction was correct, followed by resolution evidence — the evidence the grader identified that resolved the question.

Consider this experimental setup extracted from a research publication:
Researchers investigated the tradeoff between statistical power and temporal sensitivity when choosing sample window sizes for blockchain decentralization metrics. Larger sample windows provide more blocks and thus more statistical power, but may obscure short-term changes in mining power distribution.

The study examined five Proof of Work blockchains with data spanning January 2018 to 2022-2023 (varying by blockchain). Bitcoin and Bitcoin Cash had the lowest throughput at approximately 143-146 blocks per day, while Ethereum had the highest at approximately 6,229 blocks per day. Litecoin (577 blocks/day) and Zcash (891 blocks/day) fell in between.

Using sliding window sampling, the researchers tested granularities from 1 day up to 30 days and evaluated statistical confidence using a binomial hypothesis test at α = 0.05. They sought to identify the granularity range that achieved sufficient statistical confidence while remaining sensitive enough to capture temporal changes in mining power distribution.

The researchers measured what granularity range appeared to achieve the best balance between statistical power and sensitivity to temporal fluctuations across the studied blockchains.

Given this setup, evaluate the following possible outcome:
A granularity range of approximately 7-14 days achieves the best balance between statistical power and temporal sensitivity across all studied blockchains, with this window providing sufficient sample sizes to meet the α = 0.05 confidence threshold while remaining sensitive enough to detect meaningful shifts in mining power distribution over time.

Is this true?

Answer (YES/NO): YES